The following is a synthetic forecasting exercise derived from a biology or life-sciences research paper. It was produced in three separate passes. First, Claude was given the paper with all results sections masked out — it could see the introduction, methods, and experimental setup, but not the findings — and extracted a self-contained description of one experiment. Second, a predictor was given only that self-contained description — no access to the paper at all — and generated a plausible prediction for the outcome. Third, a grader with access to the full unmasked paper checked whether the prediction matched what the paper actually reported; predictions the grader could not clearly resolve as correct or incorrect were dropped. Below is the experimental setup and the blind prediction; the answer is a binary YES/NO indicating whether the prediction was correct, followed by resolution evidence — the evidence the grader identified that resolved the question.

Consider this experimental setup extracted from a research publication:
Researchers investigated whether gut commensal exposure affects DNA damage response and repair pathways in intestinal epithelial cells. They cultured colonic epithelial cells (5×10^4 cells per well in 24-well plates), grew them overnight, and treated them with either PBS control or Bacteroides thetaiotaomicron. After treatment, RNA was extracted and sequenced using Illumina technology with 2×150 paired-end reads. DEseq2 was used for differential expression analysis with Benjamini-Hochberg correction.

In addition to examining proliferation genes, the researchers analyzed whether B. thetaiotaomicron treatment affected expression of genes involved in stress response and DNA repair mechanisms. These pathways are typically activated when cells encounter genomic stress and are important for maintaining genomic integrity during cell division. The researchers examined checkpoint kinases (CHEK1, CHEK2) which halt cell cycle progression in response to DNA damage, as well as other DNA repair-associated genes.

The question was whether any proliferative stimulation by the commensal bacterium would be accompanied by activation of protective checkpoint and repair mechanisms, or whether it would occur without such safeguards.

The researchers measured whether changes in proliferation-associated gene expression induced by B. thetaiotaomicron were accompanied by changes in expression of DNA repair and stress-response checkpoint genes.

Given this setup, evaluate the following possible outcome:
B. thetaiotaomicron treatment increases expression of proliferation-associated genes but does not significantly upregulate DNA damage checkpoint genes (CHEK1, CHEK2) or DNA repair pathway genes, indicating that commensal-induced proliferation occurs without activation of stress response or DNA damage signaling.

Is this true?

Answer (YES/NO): NO